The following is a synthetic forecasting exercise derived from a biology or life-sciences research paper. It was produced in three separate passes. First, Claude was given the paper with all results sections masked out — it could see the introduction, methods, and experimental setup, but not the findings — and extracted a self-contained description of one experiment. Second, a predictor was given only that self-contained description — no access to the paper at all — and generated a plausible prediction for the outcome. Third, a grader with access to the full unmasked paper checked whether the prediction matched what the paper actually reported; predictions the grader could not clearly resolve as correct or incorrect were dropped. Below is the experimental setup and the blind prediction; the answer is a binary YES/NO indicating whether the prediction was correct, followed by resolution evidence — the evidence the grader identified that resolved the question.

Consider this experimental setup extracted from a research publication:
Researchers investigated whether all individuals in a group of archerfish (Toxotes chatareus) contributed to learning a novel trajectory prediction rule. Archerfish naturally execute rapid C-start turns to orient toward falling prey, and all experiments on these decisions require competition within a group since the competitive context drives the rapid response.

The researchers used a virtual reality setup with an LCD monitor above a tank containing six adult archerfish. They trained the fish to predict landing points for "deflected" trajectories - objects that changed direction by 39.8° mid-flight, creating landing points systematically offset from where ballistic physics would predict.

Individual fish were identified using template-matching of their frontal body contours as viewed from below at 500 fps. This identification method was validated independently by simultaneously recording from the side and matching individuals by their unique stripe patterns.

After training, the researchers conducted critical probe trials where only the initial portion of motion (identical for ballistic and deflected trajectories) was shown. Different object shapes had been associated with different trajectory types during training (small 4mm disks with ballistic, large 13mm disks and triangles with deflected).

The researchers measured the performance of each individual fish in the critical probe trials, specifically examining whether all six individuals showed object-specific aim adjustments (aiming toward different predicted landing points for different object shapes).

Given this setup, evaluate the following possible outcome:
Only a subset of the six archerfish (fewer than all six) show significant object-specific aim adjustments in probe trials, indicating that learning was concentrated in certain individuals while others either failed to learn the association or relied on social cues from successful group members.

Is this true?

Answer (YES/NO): NO